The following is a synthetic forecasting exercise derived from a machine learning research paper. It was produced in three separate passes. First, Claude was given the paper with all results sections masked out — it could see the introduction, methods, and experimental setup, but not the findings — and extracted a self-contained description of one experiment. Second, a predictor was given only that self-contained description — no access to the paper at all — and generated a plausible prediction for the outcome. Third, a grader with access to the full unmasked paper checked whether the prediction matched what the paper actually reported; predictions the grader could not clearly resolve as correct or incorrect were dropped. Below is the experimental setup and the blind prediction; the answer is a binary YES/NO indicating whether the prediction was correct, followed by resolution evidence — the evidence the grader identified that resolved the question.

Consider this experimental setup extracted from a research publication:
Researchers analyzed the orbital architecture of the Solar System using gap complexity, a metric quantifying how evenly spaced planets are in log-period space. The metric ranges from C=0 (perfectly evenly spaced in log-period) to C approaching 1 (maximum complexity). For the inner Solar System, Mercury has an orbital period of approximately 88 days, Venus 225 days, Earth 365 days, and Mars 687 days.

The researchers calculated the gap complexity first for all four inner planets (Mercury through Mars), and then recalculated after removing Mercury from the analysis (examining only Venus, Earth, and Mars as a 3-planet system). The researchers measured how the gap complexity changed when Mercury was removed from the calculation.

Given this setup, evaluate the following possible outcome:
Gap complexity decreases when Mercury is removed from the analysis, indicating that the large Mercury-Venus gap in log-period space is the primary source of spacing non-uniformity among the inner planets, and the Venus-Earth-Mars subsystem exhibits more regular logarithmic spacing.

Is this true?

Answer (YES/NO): YES